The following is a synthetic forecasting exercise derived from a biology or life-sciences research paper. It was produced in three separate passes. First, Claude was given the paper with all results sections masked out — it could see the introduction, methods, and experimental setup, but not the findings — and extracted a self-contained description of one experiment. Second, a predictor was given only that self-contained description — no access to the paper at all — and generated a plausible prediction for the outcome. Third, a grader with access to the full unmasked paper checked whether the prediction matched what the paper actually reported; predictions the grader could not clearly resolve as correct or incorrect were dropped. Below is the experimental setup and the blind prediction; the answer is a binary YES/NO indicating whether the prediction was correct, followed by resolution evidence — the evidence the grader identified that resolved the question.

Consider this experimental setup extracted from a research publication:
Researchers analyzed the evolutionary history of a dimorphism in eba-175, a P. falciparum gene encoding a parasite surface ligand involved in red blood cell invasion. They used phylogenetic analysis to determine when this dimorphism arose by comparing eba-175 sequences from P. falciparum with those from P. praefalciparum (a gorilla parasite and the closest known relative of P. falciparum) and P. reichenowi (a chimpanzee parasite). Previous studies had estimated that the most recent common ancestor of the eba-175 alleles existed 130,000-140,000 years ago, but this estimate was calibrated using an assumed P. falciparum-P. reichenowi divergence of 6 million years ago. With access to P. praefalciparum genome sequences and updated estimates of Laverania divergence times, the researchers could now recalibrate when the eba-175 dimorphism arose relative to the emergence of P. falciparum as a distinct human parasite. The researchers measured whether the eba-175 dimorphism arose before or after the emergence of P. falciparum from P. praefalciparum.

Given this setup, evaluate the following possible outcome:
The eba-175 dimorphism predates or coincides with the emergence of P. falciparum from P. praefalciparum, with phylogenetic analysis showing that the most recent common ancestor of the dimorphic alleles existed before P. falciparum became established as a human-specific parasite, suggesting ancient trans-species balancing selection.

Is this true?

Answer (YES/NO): NO